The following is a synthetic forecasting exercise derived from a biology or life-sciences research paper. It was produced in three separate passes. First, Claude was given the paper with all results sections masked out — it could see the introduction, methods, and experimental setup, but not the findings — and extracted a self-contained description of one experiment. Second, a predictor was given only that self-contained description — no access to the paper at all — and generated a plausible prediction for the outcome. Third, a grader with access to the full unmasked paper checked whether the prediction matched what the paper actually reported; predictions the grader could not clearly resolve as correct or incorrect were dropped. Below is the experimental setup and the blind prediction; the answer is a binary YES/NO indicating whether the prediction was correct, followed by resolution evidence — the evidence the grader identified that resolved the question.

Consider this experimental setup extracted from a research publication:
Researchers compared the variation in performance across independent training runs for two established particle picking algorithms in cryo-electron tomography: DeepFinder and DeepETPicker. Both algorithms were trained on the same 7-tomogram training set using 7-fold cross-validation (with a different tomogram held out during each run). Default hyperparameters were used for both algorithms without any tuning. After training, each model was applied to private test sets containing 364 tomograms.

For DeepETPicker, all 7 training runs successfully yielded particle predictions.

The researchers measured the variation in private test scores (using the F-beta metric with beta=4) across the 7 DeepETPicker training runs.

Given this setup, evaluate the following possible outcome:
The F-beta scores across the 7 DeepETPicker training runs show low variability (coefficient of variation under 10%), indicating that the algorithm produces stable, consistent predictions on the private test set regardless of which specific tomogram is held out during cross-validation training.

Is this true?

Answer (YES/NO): YES